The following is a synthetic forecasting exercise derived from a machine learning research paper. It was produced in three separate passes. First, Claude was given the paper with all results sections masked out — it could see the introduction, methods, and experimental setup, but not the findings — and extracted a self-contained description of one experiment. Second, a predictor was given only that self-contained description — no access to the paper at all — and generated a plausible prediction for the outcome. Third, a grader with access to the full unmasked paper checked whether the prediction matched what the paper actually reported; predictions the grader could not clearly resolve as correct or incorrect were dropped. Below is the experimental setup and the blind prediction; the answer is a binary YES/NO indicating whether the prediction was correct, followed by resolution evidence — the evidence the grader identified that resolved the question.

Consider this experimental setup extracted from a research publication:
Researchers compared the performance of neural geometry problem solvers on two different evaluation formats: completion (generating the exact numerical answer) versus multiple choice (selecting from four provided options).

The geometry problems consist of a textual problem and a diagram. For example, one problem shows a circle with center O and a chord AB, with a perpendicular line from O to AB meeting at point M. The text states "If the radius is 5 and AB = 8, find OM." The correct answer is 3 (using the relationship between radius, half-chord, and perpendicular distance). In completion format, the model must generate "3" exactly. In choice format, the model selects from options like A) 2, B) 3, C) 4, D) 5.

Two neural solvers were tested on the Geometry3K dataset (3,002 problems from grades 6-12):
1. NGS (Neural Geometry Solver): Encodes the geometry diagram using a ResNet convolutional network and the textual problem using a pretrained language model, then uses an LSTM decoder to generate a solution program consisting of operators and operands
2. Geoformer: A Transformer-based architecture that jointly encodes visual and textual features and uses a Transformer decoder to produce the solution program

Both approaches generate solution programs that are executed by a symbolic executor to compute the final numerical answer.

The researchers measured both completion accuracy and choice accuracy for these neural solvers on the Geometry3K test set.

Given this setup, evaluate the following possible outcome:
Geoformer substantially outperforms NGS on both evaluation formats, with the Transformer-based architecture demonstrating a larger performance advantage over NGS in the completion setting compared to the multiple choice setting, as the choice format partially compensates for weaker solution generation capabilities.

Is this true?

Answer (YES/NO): NO